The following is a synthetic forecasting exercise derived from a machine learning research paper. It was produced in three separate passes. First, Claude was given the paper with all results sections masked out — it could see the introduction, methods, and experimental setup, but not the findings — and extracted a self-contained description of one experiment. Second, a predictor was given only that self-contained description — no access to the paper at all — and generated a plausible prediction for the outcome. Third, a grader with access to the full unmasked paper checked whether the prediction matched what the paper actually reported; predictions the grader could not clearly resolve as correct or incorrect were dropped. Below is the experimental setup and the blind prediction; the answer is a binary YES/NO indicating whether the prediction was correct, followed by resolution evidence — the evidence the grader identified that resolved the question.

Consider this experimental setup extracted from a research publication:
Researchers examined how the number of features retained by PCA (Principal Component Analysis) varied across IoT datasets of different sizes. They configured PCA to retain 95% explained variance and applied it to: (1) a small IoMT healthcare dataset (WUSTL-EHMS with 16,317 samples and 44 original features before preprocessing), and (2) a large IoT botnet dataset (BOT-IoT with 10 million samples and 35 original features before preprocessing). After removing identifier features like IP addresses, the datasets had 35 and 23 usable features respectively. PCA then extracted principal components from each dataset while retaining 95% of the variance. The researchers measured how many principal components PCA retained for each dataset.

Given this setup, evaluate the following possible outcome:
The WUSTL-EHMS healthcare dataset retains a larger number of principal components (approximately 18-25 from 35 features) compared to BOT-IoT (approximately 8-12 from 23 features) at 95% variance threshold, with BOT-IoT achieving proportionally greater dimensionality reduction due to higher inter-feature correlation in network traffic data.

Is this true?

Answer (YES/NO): NO